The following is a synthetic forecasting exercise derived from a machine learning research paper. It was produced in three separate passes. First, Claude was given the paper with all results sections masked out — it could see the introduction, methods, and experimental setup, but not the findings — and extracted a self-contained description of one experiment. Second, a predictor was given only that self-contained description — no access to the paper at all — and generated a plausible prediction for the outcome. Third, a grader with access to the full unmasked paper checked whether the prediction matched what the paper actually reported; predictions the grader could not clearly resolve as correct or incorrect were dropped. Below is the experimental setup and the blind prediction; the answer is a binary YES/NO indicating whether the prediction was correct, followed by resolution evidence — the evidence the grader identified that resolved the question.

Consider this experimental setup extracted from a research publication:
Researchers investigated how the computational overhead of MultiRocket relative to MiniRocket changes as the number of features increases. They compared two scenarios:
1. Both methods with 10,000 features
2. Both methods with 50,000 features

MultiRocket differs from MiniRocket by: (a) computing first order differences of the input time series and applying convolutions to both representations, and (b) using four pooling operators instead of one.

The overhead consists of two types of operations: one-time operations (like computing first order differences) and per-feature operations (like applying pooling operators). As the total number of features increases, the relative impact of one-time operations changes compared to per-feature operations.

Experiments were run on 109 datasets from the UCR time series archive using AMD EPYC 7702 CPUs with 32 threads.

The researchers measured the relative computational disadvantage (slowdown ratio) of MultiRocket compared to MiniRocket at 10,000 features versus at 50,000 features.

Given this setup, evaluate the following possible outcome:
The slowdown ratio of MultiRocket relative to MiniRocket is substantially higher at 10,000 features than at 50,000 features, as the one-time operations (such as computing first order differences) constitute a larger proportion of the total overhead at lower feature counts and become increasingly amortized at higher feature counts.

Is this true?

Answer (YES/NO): YES